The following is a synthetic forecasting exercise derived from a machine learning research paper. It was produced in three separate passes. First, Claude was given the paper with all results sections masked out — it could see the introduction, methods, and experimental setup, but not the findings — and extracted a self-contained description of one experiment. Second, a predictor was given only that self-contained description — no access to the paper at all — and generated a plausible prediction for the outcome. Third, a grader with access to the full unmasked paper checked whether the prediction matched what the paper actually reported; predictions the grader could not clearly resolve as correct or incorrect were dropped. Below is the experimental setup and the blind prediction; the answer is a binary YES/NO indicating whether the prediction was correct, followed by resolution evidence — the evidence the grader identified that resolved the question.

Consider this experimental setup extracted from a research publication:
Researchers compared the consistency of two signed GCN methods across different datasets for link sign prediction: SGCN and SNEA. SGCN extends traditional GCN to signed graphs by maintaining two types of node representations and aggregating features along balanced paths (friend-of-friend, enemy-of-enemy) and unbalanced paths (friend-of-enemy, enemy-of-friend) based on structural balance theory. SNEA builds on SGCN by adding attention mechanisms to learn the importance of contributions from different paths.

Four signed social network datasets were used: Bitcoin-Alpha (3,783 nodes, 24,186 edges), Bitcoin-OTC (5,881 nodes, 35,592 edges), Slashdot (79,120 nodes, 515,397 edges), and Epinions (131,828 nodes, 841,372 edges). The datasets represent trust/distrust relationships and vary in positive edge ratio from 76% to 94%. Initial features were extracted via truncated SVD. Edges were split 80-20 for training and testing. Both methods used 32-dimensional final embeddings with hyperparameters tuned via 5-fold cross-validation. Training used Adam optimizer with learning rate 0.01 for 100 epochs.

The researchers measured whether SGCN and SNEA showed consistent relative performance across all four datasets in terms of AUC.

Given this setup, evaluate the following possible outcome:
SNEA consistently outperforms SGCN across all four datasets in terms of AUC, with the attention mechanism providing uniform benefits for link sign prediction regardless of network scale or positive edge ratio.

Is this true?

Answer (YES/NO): NO